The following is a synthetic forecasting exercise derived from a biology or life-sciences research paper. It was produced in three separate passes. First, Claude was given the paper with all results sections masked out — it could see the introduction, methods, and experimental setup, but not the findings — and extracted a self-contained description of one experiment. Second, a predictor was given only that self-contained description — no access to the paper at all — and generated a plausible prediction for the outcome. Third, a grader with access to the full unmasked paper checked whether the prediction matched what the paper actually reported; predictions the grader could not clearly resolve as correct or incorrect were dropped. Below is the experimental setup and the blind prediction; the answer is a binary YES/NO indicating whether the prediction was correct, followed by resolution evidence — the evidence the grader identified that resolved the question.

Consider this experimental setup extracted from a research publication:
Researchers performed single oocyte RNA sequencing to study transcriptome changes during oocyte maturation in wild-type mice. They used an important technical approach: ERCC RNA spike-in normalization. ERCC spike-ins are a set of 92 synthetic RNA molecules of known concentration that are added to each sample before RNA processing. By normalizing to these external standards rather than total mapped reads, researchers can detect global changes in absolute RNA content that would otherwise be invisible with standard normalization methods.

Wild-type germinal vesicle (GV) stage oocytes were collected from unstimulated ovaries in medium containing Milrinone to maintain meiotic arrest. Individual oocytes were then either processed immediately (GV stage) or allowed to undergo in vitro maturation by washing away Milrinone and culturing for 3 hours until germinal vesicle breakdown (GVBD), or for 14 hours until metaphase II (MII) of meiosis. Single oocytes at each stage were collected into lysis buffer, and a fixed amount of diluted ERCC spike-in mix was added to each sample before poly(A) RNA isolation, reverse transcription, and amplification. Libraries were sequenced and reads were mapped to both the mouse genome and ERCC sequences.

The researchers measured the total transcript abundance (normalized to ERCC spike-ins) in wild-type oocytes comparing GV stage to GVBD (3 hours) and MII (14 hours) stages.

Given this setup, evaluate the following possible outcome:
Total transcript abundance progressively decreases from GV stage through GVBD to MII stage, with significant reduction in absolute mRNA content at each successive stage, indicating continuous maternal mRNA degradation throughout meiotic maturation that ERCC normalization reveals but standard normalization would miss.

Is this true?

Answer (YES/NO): NO